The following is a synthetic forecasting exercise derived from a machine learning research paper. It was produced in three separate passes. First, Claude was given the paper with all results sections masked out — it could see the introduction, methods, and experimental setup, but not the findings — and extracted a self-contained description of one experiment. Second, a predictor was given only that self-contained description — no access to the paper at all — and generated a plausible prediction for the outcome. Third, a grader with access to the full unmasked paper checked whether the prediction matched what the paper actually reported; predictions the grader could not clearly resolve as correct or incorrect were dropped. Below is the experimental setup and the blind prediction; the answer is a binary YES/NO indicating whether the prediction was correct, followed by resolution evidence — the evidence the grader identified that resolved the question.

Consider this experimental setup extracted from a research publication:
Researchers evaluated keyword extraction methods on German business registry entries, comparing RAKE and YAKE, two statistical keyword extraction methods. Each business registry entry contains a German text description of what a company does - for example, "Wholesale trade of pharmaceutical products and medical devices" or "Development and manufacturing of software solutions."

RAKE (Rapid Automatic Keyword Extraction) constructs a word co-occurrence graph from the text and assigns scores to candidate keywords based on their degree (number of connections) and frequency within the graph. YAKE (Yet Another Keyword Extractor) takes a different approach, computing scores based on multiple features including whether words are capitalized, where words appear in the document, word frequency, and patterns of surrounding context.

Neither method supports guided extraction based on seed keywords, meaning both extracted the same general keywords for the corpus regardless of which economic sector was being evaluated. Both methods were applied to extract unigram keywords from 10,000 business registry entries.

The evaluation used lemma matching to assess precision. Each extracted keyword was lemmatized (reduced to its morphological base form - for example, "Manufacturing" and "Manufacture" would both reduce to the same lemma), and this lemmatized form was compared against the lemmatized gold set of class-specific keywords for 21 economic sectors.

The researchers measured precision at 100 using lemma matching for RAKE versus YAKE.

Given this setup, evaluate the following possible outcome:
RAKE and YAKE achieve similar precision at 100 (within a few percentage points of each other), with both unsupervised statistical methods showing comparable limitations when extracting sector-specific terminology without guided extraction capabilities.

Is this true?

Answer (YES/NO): YES